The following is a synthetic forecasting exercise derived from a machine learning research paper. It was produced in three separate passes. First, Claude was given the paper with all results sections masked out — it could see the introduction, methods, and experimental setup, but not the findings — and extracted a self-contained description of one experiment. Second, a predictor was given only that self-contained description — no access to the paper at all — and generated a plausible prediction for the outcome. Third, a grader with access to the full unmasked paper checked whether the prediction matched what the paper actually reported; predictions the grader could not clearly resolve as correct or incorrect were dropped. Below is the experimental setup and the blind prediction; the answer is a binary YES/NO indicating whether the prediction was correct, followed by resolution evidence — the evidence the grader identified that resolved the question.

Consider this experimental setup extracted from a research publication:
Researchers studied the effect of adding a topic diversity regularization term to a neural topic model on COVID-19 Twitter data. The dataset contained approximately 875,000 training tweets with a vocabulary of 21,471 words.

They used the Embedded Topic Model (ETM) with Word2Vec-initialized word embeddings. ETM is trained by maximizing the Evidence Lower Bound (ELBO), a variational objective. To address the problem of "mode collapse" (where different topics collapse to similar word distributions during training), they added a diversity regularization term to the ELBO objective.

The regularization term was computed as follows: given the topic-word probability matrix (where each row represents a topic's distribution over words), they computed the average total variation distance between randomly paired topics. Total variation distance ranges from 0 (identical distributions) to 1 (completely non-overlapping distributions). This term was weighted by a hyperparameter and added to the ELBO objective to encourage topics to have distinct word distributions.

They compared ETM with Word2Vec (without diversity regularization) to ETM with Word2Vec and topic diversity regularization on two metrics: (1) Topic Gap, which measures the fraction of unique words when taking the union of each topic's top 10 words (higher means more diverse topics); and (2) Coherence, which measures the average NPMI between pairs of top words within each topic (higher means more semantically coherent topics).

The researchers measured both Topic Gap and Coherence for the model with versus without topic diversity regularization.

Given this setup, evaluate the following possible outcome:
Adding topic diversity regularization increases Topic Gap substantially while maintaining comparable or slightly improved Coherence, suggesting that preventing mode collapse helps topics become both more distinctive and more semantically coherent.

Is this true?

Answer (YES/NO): NO